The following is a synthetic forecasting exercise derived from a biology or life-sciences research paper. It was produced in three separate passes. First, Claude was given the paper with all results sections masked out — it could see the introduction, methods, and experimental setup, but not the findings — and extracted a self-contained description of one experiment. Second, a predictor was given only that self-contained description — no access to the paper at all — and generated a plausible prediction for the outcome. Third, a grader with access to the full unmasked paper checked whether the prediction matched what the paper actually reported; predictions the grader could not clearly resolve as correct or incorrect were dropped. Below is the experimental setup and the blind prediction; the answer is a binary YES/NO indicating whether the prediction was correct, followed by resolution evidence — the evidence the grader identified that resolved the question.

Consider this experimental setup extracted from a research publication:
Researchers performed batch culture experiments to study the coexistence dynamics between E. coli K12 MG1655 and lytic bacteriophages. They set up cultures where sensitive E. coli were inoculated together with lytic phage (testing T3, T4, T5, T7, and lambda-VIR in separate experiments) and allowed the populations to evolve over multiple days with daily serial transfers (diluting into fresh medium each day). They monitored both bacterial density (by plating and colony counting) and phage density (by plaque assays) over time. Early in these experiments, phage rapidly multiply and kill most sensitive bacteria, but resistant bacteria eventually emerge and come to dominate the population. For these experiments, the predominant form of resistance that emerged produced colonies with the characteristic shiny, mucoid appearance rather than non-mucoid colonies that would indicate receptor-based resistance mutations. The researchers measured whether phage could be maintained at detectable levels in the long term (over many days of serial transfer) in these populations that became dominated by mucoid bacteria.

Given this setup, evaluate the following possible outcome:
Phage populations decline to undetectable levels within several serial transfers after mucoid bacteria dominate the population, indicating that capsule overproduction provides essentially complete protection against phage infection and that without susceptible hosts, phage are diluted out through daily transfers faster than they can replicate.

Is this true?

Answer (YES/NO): NO